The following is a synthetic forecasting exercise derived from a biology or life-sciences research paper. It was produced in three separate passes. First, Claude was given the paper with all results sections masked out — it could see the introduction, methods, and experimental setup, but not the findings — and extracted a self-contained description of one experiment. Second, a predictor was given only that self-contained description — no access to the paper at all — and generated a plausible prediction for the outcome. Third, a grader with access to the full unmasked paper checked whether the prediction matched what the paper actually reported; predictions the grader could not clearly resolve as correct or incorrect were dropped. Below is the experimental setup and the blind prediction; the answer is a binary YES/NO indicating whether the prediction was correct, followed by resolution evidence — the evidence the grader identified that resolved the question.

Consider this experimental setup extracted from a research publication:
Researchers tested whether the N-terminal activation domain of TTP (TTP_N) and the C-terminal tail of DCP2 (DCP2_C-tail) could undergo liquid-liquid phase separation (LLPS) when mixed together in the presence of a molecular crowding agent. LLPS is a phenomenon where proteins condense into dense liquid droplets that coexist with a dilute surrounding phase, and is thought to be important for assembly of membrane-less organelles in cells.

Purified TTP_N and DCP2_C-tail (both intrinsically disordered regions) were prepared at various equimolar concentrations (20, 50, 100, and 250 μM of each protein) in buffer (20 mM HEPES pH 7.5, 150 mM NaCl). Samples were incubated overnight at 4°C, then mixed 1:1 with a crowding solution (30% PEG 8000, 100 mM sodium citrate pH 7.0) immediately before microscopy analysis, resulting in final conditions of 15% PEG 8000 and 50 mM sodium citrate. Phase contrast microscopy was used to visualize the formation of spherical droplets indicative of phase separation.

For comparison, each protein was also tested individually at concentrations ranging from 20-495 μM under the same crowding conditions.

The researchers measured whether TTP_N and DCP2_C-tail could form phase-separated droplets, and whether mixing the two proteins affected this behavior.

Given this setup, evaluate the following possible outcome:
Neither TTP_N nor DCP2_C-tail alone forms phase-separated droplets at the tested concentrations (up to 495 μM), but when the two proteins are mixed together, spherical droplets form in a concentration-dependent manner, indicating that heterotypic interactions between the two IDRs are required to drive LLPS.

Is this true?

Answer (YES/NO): NO